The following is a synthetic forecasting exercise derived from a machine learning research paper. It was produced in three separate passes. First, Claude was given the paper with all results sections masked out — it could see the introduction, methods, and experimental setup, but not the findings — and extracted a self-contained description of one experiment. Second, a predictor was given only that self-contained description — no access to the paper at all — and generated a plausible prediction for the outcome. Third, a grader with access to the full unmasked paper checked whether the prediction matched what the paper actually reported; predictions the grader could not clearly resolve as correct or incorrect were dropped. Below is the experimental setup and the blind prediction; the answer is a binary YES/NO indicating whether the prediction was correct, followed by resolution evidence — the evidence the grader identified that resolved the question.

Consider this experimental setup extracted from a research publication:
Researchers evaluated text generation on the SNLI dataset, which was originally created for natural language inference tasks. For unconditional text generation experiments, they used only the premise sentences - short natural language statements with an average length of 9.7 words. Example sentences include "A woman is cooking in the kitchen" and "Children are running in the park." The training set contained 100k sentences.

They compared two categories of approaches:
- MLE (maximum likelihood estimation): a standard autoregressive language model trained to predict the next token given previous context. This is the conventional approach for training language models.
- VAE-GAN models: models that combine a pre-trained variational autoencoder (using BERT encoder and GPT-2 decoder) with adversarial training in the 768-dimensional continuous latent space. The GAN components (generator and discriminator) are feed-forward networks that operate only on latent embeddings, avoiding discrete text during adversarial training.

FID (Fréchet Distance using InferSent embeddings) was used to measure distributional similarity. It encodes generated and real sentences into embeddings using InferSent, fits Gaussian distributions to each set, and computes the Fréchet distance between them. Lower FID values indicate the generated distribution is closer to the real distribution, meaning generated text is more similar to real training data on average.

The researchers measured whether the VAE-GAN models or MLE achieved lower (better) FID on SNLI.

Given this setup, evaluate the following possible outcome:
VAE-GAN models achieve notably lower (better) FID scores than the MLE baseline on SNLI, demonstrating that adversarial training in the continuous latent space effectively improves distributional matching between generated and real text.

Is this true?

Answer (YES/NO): NO